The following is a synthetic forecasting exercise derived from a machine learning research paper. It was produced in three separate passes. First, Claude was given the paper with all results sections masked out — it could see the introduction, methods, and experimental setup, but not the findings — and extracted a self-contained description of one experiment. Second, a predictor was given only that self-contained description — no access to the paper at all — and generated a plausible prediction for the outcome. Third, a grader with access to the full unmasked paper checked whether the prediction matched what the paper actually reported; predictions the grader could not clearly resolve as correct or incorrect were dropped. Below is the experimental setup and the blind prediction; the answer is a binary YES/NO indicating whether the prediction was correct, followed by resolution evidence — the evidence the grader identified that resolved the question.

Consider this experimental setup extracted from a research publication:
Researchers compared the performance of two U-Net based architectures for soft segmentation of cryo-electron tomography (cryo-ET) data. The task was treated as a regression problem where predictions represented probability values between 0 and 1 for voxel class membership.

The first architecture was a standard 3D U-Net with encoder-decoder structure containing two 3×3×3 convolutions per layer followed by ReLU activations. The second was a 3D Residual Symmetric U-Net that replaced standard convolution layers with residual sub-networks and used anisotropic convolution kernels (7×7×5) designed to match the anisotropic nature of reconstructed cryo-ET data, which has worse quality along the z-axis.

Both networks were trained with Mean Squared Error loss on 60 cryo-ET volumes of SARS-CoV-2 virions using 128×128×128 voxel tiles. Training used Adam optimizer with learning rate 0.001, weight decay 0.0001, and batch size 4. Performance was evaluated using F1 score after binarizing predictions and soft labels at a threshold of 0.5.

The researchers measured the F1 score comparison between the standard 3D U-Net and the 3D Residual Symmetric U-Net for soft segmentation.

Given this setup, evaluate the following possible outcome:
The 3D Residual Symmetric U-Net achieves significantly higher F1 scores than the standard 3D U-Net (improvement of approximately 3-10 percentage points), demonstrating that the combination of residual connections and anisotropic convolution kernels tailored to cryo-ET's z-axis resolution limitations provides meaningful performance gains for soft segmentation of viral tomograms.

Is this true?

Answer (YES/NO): NO